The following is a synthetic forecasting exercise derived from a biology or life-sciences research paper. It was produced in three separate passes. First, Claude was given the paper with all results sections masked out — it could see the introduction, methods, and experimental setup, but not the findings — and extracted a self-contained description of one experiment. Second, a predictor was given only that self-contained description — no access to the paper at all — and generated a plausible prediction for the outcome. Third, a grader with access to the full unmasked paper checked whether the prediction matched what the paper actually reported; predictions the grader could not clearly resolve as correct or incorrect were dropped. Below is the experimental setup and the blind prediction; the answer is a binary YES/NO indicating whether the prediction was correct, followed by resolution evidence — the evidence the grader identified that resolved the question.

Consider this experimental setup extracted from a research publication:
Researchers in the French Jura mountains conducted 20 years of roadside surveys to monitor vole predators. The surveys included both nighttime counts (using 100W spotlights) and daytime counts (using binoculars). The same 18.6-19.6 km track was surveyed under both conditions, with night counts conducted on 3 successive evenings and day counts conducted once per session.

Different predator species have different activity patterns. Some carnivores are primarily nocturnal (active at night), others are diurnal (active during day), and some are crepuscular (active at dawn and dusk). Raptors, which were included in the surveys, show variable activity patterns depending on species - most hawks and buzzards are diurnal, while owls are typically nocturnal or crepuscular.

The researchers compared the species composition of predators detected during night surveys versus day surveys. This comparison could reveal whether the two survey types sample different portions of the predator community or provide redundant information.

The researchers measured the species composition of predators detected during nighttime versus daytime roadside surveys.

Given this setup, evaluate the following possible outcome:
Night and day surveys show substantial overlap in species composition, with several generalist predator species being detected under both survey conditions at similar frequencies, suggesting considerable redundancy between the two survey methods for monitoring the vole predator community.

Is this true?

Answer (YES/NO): NO